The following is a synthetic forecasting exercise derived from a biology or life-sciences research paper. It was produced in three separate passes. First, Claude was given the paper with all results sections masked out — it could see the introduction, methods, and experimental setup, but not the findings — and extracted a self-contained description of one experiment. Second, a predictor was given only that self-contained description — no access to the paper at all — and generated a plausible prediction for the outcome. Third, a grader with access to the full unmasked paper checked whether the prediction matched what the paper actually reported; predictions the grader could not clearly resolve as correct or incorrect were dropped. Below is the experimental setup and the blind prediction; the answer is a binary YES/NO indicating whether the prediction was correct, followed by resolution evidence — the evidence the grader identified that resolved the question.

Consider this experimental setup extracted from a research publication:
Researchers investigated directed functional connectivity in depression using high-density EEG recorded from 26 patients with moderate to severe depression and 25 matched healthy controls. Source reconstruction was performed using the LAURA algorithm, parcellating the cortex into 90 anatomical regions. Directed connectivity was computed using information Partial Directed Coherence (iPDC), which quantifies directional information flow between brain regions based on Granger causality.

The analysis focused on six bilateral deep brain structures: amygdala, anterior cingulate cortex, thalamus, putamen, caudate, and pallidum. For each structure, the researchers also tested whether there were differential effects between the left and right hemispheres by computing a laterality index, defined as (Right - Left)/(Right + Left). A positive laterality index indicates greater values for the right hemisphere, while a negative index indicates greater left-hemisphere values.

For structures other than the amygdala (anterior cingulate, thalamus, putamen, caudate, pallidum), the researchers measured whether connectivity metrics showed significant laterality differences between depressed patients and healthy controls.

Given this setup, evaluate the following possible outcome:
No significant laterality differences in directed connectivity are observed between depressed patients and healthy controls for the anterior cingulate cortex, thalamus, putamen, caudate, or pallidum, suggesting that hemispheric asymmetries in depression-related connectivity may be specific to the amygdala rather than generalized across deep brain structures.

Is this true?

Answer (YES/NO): YES